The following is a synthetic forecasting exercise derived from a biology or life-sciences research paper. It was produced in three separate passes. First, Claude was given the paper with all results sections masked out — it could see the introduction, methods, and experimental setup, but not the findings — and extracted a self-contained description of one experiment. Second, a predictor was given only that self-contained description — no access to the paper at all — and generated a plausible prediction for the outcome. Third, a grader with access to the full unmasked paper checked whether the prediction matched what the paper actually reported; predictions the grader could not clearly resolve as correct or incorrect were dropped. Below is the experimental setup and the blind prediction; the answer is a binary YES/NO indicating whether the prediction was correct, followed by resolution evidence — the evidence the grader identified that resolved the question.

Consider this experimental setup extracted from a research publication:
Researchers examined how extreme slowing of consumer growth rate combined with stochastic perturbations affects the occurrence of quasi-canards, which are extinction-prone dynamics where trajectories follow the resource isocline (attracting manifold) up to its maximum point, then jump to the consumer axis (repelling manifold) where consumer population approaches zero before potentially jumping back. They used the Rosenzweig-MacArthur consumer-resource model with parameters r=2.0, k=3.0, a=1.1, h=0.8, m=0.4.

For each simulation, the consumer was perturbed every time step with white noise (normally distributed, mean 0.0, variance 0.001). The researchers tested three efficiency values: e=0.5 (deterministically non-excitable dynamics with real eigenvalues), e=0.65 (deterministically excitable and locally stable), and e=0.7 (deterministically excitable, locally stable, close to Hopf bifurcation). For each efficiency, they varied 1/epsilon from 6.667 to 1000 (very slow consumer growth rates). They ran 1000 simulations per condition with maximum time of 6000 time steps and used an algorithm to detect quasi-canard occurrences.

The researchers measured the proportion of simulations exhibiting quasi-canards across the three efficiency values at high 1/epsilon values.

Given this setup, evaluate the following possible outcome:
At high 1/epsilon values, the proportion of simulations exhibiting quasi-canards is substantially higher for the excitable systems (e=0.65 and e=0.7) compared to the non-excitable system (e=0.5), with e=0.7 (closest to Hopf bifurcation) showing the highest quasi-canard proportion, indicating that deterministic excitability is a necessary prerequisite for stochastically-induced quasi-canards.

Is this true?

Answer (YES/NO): NO